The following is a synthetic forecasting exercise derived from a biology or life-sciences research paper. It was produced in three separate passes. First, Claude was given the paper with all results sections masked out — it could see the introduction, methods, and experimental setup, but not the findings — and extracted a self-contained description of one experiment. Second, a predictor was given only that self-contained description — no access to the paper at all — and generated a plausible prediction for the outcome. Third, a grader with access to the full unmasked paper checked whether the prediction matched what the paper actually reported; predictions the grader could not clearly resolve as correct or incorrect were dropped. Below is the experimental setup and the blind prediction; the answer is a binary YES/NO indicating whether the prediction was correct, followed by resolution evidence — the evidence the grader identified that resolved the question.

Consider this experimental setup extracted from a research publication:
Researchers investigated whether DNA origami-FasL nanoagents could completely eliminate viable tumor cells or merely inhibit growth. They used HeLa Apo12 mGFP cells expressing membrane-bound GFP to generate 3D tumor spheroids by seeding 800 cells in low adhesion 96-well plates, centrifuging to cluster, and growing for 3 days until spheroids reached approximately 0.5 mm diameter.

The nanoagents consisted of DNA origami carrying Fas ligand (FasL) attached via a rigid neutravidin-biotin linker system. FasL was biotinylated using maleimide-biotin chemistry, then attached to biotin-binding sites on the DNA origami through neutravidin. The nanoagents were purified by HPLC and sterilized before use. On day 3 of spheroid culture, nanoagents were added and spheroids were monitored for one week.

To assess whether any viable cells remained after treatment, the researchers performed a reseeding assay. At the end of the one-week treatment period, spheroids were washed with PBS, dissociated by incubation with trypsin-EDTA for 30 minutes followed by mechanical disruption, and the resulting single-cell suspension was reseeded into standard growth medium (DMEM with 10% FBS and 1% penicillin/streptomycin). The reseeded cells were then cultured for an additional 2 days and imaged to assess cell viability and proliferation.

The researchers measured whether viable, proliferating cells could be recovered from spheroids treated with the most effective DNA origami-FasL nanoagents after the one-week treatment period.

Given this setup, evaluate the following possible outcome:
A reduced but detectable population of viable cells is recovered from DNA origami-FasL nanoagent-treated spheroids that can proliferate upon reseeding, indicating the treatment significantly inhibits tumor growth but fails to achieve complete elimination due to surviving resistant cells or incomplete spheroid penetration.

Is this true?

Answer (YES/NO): NO